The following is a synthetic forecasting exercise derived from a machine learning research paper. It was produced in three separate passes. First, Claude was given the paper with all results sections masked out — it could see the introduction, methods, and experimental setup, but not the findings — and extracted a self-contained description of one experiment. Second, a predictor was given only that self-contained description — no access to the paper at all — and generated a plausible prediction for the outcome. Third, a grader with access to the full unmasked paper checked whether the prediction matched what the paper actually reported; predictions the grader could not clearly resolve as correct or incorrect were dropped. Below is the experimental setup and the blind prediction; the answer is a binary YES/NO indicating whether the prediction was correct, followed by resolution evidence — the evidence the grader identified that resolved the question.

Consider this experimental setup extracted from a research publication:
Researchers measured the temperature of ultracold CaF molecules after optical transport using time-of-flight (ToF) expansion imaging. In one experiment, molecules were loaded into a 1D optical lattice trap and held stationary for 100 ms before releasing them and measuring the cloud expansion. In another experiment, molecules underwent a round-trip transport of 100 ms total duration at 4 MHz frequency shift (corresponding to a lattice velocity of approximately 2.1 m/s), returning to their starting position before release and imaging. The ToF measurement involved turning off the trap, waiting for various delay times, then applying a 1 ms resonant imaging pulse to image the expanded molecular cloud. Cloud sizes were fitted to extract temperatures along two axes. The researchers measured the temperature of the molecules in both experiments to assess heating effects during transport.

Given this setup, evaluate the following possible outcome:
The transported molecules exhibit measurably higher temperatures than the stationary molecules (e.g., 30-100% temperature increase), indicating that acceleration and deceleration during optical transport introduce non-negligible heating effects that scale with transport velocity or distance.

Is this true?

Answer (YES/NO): YES